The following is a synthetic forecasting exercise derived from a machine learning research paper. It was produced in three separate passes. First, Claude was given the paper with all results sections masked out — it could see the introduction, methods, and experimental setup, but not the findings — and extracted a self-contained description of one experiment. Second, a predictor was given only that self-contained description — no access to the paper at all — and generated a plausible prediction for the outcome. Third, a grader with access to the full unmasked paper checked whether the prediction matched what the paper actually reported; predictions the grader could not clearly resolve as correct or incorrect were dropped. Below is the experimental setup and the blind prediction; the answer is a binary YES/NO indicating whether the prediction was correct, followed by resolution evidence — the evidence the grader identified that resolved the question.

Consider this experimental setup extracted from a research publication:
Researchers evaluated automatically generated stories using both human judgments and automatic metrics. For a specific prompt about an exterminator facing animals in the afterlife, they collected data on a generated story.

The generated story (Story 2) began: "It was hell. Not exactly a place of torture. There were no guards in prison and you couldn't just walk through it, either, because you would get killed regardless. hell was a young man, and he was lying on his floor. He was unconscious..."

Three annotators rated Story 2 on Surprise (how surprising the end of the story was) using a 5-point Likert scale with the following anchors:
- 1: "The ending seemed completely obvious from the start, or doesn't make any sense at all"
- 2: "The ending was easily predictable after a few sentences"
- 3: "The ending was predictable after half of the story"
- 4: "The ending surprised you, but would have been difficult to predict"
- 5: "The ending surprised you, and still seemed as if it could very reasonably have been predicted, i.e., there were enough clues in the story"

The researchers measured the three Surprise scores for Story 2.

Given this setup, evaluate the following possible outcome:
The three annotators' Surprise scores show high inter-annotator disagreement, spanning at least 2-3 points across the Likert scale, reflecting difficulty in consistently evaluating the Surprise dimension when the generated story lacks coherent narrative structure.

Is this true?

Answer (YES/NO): YES